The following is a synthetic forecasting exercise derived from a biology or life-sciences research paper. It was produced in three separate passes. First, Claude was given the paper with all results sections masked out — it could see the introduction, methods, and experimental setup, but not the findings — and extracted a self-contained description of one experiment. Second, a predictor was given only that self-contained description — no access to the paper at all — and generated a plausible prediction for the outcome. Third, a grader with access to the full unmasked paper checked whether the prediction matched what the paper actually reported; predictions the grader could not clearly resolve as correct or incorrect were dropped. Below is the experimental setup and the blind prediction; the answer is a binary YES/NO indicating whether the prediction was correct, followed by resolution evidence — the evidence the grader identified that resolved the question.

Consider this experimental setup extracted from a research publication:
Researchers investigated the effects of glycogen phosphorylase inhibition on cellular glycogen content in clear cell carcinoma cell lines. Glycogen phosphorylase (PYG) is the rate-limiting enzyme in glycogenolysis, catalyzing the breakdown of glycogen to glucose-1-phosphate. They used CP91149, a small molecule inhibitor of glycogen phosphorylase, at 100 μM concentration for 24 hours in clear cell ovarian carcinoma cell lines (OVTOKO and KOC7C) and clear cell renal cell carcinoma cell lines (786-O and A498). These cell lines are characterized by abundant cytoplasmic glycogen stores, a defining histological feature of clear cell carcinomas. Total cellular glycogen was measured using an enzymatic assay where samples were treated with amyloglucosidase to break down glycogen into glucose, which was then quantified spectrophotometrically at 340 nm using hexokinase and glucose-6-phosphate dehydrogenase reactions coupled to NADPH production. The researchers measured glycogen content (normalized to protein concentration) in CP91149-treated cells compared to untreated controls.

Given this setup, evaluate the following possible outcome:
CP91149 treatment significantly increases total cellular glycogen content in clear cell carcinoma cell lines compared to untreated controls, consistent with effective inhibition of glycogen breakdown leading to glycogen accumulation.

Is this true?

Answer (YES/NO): YES